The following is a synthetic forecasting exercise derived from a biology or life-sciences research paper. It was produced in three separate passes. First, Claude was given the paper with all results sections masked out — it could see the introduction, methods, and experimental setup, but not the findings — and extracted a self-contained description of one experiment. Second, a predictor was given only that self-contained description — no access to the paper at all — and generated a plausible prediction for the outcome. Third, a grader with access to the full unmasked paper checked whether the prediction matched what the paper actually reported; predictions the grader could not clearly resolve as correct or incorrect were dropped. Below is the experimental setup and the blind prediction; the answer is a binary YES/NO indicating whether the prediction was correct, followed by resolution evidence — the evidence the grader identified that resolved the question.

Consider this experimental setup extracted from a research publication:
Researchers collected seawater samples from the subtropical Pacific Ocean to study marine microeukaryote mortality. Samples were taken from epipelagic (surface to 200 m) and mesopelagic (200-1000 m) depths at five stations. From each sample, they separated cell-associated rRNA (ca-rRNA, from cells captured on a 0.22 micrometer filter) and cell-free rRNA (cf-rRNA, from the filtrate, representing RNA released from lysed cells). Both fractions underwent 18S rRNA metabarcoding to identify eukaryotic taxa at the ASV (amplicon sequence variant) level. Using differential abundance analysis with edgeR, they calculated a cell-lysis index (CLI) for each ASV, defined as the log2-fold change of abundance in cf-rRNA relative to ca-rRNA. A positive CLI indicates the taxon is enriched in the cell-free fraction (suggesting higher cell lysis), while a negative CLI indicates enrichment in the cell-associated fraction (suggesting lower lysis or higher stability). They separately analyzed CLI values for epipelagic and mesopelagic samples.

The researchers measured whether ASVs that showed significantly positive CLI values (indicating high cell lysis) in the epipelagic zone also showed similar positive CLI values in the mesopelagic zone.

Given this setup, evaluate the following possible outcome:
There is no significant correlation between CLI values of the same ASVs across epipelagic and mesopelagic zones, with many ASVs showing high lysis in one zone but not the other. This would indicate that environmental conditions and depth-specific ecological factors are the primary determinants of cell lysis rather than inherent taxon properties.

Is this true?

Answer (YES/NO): YES